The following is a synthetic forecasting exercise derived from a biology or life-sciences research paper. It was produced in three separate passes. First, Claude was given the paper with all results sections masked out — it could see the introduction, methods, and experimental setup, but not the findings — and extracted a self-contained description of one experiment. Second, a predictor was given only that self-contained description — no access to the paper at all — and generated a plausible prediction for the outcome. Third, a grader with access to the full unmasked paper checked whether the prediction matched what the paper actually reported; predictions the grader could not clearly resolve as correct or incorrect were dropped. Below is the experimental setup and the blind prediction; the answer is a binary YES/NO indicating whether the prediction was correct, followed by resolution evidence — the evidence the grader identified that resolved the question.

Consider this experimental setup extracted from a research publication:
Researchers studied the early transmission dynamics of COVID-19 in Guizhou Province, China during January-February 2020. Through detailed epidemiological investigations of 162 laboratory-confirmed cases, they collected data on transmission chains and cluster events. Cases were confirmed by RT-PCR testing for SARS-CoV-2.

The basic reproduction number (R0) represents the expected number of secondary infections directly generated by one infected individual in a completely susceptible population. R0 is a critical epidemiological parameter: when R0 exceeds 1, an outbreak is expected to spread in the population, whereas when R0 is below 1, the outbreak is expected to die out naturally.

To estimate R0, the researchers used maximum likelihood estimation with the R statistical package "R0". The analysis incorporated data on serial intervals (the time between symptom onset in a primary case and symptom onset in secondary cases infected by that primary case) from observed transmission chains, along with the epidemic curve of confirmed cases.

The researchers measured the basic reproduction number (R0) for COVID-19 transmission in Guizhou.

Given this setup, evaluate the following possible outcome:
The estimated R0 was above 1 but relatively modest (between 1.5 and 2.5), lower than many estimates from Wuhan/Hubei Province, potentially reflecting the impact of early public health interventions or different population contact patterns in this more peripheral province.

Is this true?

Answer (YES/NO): NO